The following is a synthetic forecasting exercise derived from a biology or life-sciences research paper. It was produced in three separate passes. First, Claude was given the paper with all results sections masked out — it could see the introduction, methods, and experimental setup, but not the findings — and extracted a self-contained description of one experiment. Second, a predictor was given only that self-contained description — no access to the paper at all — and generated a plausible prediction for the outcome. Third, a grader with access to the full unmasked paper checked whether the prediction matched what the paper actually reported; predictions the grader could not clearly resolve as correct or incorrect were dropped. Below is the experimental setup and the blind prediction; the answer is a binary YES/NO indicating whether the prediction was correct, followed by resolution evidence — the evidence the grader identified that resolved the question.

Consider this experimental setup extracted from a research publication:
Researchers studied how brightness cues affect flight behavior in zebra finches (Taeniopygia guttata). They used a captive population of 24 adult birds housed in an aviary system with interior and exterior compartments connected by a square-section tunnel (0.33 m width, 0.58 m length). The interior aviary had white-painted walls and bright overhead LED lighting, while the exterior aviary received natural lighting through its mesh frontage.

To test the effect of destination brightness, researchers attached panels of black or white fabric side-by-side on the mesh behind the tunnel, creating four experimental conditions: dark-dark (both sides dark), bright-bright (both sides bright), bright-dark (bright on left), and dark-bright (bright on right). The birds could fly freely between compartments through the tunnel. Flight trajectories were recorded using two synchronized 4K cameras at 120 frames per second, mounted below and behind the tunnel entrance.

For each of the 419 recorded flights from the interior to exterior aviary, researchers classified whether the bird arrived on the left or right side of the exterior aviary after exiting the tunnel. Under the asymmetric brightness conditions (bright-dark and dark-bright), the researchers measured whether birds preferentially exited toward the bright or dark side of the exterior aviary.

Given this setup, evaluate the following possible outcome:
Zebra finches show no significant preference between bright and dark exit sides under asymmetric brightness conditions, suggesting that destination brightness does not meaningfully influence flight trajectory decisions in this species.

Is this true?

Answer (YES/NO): NO